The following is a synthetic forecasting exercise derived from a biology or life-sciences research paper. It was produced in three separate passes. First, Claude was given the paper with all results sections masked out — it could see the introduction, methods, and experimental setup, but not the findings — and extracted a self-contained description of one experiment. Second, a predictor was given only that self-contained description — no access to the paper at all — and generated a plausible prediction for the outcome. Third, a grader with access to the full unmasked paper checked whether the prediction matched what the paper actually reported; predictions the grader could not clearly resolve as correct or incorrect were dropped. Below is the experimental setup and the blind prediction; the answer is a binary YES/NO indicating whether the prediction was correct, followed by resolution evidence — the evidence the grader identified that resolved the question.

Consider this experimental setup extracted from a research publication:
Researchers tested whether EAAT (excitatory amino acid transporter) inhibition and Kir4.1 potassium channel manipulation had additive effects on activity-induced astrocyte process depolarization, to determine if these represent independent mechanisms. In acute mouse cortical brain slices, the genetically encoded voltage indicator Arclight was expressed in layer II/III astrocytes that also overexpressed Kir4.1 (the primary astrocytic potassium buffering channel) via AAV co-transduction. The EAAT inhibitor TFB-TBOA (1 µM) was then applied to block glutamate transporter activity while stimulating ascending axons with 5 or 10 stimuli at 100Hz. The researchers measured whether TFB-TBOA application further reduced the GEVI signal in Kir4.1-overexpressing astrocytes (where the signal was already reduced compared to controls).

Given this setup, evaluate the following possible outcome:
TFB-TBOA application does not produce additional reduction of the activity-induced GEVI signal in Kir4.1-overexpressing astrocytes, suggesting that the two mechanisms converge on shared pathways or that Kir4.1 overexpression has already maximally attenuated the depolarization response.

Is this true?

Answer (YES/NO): NO